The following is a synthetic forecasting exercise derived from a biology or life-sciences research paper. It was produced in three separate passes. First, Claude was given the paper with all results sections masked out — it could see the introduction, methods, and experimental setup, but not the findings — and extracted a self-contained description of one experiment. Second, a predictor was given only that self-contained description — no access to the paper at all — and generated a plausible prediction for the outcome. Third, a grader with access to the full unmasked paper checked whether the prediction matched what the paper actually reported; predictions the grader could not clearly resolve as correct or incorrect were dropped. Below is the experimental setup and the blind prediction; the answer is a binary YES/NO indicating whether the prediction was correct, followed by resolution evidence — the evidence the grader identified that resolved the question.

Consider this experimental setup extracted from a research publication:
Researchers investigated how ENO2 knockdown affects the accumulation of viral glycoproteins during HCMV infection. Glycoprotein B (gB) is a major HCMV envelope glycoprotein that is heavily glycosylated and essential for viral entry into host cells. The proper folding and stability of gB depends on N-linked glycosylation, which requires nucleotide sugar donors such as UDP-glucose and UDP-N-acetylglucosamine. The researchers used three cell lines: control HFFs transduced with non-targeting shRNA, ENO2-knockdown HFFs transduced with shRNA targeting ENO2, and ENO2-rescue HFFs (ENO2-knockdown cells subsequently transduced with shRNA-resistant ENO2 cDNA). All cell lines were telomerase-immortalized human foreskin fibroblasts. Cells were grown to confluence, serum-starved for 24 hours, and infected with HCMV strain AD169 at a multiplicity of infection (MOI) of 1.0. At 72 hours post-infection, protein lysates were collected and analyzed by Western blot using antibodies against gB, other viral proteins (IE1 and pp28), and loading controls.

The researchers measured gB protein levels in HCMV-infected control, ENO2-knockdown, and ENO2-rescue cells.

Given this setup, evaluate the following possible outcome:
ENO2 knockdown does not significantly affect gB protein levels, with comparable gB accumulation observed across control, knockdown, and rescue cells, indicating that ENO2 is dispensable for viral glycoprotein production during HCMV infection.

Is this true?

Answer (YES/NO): NO